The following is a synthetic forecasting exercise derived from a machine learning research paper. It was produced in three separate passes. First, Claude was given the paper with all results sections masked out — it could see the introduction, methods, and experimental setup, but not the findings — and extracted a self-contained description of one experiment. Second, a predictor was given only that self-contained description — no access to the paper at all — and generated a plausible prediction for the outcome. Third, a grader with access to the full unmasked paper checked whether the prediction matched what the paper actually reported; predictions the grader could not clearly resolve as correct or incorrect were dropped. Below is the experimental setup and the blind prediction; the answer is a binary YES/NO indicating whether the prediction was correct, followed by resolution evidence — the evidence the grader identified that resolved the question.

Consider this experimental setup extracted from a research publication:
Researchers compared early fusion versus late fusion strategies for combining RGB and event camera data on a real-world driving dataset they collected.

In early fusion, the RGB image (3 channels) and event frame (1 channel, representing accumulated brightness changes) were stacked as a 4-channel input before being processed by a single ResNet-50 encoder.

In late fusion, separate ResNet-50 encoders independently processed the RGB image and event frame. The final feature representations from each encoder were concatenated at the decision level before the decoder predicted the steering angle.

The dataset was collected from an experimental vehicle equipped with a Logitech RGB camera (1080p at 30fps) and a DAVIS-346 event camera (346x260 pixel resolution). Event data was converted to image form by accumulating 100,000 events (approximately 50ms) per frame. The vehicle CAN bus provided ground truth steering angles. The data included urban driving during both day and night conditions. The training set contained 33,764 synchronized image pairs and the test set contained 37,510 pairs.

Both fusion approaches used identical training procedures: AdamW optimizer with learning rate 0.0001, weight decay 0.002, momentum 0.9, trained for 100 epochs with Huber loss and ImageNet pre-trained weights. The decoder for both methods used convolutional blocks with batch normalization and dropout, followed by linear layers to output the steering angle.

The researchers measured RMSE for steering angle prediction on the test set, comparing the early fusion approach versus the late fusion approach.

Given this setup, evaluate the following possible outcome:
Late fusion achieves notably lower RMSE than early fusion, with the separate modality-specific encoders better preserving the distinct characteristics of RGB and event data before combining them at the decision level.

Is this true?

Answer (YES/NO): NO